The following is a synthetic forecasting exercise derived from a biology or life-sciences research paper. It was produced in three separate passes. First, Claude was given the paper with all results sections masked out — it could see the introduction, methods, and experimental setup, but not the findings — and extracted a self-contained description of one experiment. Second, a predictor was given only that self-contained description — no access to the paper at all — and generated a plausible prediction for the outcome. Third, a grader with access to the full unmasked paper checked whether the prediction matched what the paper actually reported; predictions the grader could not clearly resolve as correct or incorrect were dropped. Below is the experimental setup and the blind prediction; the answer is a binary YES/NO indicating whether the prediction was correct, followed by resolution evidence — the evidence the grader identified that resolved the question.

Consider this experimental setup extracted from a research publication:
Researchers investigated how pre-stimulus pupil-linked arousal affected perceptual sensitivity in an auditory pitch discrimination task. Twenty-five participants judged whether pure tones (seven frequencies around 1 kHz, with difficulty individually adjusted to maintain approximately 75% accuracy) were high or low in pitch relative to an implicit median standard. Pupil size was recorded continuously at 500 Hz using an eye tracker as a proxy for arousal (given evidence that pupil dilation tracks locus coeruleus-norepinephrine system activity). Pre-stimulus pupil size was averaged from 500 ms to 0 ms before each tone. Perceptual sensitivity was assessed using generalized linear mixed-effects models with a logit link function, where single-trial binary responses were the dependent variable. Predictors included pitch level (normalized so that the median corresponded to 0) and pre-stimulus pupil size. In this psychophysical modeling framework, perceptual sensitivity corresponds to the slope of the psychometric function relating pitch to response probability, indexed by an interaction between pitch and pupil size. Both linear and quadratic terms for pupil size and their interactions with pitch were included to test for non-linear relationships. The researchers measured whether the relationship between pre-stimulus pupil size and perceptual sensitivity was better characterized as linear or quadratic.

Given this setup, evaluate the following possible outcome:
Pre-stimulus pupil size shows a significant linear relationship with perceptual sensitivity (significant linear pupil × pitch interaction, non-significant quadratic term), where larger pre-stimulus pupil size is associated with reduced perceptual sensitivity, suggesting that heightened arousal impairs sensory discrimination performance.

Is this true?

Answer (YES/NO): NO